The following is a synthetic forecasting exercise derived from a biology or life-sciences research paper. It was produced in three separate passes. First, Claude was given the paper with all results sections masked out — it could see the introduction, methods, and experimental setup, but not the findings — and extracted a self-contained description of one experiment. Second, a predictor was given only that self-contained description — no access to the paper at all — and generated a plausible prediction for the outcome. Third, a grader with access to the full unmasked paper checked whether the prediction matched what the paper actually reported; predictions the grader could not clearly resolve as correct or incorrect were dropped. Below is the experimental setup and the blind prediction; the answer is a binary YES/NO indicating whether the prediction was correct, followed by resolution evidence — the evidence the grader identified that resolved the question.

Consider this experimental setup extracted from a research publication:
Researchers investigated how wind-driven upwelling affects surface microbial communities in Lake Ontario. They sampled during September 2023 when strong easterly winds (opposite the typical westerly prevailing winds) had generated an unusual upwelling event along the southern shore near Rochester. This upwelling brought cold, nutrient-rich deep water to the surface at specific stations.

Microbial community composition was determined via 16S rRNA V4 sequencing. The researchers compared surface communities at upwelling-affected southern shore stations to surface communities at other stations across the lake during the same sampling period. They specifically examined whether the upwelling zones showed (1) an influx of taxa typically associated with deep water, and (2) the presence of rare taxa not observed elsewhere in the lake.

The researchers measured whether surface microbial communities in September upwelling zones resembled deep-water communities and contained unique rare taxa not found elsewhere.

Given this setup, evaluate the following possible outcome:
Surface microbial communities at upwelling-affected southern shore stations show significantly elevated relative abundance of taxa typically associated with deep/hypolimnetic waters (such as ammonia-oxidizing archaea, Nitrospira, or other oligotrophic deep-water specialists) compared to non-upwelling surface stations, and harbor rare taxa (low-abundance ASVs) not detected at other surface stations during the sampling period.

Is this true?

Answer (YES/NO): YES